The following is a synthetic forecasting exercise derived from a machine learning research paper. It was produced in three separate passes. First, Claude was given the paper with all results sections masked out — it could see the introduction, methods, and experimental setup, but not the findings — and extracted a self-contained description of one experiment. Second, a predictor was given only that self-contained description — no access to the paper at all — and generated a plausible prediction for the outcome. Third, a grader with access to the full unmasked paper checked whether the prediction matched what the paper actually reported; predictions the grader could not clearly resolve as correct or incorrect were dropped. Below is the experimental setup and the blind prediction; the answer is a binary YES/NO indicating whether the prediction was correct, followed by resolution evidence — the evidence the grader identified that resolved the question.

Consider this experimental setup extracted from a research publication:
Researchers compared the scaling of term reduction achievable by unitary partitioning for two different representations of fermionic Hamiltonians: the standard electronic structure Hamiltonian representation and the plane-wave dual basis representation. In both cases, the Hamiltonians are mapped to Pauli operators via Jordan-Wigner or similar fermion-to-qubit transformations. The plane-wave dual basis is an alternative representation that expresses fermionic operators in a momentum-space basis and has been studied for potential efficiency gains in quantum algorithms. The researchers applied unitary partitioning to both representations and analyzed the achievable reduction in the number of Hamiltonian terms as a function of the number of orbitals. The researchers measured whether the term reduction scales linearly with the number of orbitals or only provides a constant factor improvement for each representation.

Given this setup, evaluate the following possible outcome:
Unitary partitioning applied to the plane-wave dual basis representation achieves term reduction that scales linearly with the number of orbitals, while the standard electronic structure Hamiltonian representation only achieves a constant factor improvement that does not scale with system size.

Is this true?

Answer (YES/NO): NO